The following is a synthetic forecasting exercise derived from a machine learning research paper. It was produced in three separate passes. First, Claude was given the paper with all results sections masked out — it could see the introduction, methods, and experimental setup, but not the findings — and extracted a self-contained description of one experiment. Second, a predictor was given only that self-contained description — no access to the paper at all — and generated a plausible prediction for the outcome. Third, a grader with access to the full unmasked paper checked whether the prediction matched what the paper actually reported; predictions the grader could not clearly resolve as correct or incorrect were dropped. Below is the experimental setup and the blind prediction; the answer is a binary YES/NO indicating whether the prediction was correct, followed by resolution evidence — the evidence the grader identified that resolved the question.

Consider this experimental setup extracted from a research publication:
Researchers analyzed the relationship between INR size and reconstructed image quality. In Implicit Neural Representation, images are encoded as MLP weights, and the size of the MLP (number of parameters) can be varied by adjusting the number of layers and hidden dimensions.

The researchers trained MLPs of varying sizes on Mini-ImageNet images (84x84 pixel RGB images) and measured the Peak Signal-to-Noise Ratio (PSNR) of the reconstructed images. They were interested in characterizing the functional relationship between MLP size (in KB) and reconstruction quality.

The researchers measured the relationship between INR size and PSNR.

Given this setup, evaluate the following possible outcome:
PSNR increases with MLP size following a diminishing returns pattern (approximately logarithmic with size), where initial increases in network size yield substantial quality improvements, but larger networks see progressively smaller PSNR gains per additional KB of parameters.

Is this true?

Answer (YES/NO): NO